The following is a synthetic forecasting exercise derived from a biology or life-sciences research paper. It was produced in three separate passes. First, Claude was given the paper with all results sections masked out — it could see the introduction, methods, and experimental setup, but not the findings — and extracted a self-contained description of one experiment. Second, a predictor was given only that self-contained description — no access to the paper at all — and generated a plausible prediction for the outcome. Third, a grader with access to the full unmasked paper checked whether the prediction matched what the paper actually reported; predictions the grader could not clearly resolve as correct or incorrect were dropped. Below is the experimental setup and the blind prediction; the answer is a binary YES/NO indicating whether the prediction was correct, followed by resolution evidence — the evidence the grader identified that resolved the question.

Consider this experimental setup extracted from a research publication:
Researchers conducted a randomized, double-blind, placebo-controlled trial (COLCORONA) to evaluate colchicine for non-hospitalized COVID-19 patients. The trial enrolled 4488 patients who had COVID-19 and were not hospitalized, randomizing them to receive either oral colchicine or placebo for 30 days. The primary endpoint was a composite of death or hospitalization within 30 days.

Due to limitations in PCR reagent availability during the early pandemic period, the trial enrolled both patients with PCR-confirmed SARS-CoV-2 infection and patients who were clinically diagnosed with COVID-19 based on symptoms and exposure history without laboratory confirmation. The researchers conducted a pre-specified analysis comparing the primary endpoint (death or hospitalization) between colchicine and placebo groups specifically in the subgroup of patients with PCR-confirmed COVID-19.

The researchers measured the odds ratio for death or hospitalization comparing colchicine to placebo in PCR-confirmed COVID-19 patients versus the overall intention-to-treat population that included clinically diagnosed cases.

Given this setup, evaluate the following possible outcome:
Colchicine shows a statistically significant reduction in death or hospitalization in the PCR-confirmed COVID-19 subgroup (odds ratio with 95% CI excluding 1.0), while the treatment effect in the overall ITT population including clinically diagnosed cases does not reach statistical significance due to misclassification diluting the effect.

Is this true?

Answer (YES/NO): YES